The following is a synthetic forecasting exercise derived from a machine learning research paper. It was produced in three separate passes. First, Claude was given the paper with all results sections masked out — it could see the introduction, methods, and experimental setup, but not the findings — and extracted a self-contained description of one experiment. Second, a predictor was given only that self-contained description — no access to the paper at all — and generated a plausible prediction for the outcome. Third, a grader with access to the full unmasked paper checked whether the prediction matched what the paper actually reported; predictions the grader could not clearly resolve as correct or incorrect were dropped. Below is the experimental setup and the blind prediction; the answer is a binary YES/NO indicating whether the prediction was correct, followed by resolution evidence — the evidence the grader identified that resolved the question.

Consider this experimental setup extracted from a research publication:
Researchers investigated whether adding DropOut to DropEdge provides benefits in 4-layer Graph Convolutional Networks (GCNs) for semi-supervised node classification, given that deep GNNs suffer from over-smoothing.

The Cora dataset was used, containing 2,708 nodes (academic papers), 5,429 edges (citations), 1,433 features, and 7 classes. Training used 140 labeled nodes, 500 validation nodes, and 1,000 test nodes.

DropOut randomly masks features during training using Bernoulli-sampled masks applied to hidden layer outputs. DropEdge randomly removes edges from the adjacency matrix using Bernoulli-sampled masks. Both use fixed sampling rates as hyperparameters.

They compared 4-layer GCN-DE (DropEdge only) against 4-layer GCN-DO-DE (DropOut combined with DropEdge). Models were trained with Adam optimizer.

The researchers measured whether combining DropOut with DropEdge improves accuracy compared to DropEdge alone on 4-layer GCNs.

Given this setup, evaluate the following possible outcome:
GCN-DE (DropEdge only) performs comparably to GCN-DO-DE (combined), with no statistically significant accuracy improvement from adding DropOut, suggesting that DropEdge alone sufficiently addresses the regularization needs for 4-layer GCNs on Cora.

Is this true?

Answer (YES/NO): NO